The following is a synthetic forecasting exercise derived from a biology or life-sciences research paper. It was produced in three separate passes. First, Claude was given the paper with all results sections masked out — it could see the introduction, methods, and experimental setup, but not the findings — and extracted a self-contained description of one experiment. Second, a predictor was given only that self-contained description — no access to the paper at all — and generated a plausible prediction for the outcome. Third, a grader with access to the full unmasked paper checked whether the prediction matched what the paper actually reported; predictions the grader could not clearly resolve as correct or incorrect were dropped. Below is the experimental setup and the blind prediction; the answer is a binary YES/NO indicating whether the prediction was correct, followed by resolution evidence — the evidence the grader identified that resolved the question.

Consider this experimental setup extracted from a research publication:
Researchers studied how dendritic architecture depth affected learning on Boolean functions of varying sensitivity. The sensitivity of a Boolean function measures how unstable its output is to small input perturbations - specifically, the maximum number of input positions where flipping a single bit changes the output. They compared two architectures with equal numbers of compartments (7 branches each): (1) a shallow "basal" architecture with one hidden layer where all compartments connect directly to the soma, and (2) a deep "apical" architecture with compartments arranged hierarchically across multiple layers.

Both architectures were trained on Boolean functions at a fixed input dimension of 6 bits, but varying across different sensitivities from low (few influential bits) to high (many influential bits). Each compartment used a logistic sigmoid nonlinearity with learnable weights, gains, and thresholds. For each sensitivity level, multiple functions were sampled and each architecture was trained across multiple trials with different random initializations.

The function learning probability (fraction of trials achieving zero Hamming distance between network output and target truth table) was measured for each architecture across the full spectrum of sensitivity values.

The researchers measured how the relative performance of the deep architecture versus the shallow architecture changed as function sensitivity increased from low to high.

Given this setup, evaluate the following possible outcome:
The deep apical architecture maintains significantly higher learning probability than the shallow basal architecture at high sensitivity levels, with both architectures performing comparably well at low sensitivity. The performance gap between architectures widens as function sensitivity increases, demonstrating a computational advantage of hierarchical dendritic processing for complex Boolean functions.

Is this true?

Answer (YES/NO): NO